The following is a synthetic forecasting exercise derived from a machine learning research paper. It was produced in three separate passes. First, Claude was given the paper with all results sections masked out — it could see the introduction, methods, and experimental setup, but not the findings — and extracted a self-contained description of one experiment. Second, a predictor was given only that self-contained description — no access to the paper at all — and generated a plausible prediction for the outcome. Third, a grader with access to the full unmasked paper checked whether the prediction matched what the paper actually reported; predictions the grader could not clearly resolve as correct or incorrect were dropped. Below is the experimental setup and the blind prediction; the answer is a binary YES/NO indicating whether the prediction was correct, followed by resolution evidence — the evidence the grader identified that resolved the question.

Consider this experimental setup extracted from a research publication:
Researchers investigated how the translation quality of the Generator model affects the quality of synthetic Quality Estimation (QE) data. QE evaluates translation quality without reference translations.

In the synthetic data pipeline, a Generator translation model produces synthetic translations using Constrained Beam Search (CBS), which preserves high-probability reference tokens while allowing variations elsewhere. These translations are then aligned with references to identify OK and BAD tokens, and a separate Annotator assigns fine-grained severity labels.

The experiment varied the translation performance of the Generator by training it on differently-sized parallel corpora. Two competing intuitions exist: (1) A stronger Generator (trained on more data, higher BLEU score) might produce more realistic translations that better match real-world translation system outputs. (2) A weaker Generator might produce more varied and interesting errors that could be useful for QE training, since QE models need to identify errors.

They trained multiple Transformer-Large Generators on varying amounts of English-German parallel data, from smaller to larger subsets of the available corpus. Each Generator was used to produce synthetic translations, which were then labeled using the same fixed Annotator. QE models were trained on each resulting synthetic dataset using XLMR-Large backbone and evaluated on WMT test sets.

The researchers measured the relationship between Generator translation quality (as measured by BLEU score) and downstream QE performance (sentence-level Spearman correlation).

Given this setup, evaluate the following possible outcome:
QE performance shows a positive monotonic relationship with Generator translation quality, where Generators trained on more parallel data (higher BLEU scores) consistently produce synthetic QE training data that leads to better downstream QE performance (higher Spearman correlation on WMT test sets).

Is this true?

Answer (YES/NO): NO